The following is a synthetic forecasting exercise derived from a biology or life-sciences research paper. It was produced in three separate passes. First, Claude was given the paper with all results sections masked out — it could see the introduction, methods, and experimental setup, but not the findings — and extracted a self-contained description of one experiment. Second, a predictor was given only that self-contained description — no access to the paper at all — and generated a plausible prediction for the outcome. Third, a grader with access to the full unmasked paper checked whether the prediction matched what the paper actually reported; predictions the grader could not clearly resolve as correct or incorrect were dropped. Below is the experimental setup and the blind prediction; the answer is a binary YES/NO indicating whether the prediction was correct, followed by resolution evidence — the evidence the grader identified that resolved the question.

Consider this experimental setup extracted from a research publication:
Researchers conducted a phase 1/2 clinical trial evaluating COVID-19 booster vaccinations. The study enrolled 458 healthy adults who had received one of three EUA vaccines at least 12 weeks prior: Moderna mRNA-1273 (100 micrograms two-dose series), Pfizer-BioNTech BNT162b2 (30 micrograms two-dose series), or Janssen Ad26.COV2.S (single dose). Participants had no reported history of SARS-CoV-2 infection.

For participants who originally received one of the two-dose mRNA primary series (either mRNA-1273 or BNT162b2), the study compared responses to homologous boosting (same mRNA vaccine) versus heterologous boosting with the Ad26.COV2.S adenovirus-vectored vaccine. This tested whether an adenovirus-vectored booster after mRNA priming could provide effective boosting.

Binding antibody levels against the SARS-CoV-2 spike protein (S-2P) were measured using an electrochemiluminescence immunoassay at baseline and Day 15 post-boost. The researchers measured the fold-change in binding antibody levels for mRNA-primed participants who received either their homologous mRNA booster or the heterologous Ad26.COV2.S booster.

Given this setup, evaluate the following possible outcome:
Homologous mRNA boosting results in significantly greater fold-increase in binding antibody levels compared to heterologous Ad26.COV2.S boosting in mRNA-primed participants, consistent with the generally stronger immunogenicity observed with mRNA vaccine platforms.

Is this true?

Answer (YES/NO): YES